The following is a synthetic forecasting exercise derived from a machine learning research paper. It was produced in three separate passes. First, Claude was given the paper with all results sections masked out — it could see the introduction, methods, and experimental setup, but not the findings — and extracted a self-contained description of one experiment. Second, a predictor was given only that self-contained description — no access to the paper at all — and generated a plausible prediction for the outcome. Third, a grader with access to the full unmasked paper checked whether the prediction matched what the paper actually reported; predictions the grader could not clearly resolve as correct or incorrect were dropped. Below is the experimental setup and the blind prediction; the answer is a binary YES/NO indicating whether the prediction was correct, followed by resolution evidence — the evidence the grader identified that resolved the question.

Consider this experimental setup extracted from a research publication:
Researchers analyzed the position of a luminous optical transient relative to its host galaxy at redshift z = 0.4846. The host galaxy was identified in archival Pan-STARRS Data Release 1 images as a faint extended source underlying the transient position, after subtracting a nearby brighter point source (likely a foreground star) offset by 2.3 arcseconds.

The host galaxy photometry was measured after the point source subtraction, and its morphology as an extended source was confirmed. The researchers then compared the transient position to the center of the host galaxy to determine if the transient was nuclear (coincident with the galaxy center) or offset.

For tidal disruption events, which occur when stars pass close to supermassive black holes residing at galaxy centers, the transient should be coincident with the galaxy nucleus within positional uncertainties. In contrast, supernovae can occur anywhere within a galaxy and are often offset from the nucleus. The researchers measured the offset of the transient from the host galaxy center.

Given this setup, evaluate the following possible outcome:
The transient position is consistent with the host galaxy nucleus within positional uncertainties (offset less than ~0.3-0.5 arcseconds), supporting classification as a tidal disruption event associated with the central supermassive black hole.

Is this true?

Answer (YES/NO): YES